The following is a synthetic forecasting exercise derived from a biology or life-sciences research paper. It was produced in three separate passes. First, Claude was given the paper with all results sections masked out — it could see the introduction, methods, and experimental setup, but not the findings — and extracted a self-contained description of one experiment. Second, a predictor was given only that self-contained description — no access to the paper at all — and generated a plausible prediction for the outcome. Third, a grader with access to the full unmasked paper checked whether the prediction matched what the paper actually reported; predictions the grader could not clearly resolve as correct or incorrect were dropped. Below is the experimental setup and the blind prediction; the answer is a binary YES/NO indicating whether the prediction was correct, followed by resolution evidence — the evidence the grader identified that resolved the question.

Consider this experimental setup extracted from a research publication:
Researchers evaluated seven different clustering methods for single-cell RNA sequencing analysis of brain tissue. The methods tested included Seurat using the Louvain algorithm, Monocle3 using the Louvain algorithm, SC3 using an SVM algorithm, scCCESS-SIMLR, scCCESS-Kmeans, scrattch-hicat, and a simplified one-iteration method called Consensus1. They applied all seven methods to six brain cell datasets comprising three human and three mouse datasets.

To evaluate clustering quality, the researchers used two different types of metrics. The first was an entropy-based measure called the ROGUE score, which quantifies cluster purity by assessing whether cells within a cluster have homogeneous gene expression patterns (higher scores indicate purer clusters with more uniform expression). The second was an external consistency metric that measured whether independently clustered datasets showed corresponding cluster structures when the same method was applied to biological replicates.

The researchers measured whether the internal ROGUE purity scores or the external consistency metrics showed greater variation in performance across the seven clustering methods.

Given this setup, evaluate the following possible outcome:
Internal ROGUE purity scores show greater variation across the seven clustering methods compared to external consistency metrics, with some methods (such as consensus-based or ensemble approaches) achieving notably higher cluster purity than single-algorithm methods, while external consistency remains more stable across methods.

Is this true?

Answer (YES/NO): NO